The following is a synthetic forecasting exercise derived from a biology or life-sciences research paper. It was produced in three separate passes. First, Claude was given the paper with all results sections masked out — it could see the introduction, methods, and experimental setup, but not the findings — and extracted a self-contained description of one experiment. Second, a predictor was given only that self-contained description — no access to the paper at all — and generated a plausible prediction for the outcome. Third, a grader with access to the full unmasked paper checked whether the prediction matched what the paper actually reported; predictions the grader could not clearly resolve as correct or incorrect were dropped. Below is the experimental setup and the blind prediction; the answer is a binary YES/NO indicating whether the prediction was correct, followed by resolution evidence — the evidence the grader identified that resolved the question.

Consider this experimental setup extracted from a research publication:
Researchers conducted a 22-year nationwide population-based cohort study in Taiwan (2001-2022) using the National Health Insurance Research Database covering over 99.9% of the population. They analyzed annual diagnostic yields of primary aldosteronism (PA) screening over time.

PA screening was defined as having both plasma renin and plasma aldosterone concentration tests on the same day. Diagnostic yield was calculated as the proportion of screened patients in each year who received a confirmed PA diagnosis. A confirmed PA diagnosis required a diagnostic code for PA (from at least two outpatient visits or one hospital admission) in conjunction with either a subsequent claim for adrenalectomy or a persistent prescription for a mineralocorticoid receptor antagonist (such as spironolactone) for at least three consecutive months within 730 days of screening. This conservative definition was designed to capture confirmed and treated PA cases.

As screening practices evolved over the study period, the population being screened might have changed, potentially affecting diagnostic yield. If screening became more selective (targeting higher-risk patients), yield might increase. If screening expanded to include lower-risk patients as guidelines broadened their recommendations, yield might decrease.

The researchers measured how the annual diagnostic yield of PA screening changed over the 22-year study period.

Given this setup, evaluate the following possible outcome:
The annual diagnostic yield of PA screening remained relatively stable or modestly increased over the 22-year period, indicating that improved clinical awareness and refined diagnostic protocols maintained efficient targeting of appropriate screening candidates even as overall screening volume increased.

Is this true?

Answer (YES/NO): NO